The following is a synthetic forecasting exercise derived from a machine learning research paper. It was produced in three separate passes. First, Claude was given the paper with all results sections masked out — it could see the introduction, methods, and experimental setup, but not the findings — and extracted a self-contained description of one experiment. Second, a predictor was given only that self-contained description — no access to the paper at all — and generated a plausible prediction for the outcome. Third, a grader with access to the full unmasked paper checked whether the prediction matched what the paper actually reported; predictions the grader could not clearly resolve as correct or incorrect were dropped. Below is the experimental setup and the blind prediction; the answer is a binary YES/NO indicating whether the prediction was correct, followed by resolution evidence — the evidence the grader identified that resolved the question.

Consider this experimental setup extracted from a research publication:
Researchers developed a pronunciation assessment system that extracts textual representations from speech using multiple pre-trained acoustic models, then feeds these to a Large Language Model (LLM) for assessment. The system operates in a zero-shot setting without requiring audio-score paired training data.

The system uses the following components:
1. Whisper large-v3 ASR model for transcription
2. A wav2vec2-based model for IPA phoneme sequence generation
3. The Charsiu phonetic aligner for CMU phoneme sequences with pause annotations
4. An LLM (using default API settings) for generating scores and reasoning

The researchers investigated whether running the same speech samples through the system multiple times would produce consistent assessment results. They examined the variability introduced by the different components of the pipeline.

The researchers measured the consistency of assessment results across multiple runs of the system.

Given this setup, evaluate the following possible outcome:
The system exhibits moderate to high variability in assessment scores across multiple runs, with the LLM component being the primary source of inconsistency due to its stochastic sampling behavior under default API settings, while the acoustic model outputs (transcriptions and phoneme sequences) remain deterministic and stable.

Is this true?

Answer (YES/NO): NO